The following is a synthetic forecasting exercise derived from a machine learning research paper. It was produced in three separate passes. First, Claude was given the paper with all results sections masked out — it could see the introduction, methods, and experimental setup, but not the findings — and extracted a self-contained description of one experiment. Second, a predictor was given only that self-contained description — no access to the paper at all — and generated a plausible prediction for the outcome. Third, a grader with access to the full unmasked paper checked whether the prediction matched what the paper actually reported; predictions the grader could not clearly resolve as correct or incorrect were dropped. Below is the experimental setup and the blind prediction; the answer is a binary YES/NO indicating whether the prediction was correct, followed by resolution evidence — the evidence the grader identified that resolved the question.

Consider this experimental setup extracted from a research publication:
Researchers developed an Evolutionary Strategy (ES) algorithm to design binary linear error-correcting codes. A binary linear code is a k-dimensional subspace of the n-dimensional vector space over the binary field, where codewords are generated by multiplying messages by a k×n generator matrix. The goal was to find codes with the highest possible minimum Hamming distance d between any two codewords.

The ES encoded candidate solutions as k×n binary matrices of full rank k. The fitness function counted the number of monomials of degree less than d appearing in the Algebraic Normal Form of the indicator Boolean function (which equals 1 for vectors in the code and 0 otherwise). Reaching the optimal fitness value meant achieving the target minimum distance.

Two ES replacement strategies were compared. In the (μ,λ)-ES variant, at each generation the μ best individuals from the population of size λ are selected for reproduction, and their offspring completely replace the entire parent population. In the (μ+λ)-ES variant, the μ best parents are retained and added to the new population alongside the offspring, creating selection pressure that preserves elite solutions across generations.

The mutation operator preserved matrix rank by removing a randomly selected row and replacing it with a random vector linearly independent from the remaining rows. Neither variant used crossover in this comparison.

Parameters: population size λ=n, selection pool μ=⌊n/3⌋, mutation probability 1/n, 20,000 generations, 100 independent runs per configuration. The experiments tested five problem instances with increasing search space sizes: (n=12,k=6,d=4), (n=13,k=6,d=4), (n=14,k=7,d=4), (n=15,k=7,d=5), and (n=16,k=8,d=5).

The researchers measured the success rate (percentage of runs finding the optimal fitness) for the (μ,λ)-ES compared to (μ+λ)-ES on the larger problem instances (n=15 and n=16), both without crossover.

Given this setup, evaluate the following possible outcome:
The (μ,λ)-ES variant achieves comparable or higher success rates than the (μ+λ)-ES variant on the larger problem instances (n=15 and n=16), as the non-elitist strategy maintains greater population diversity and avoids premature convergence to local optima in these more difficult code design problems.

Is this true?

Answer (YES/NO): YES